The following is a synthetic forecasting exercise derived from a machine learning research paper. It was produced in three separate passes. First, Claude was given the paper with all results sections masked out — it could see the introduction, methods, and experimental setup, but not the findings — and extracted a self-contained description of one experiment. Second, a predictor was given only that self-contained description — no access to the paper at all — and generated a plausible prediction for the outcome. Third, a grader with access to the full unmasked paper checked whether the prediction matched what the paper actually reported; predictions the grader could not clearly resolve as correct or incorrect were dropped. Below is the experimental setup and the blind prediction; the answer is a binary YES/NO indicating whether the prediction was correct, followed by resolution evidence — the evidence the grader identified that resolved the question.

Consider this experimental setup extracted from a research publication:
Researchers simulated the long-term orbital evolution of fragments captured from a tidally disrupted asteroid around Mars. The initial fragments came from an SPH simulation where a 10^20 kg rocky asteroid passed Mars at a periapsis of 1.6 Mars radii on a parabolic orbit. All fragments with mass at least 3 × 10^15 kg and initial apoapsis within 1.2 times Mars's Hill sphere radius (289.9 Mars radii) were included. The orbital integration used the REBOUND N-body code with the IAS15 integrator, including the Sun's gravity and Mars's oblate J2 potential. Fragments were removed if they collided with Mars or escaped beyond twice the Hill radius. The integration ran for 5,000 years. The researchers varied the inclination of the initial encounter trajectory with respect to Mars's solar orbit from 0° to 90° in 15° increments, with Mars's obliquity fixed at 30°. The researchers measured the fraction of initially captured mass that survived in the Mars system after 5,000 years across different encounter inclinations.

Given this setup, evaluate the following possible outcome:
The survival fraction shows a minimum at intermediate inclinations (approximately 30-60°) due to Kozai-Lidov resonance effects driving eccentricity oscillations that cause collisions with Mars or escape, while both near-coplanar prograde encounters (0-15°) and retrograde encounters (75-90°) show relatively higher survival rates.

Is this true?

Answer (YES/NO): NO